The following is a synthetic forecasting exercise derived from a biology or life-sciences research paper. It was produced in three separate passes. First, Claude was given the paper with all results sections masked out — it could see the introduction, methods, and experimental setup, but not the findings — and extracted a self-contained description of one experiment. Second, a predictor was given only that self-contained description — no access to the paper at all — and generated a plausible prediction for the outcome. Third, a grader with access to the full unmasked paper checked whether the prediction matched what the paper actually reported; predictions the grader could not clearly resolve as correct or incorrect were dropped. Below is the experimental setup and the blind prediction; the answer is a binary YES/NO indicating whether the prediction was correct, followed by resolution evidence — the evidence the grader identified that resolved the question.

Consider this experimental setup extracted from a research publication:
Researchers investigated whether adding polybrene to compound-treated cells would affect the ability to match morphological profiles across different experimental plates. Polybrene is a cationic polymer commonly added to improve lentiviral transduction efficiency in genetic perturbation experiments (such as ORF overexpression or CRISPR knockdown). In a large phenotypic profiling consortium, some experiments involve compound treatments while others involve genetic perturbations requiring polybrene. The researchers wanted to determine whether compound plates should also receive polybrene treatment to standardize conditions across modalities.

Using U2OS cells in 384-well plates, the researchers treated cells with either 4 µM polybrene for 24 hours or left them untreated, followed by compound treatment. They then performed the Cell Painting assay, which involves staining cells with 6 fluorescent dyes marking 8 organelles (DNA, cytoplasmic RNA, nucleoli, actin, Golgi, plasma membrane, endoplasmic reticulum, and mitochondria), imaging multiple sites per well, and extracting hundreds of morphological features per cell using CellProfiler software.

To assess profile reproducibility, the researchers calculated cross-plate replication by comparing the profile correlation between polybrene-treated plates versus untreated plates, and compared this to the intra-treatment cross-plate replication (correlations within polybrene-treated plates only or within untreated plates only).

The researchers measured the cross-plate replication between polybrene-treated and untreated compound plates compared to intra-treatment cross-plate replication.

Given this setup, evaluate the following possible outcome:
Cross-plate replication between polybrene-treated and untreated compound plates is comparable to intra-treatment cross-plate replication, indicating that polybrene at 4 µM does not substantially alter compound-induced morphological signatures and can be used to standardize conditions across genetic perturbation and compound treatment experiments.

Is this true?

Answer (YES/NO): NO